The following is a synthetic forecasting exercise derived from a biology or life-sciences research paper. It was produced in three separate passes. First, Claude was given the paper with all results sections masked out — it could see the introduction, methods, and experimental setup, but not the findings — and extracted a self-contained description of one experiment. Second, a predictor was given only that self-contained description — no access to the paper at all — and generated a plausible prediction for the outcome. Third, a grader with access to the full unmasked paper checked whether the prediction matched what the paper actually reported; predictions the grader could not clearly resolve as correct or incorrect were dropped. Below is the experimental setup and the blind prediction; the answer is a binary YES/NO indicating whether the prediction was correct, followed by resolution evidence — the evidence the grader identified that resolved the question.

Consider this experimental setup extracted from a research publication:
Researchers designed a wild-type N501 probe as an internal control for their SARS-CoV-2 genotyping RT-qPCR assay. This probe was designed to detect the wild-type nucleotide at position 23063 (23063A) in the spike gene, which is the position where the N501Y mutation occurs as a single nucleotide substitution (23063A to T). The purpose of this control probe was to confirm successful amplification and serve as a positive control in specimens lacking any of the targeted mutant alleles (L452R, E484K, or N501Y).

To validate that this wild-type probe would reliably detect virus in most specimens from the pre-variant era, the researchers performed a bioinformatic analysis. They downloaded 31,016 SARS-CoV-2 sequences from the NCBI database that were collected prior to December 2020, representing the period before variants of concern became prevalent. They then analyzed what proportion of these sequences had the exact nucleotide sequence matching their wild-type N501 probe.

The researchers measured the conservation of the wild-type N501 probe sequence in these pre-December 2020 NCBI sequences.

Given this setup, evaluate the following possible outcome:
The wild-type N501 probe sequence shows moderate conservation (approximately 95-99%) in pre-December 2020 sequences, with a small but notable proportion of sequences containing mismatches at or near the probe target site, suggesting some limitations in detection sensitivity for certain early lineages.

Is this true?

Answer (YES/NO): NO